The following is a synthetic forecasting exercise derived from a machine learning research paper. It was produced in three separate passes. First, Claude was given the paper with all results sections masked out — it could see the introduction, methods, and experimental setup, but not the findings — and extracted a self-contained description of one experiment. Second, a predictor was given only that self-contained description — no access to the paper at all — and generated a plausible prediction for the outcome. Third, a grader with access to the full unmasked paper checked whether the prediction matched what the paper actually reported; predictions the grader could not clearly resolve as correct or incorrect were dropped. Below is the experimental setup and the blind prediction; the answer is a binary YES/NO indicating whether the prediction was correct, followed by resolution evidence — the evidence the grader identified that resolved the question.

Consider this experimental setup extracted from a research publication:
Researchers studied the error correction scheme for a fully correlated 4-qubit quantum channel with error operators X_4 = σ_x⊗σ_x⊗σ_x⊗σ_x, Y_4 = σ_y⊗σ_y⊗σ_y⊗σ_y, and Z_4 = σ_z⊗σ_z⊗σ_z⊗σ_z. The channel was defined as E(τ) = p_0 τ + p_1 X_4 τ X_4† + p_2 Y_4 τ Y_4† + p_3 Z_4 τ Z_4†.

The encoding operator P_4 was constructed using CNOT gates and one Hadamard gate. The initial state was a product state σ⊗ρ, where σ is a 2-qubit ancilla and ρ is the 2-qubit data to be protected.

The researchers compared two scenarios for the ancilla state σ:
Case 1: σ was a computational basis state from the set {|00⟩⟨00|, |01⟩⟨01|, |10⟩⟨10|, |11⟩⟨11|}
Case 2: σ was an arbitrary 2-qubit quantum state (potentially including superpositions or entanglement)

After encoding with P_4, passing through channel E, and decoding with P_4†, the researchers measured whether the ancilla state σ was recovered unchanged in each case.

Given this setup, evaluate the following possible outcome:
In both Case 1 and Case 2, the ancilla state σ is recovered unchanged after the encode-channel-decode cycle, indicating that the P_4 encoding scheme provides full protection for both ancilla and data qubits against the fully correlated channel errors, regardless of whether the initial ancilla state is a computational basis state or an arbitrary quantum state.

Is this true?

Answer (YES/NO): NO